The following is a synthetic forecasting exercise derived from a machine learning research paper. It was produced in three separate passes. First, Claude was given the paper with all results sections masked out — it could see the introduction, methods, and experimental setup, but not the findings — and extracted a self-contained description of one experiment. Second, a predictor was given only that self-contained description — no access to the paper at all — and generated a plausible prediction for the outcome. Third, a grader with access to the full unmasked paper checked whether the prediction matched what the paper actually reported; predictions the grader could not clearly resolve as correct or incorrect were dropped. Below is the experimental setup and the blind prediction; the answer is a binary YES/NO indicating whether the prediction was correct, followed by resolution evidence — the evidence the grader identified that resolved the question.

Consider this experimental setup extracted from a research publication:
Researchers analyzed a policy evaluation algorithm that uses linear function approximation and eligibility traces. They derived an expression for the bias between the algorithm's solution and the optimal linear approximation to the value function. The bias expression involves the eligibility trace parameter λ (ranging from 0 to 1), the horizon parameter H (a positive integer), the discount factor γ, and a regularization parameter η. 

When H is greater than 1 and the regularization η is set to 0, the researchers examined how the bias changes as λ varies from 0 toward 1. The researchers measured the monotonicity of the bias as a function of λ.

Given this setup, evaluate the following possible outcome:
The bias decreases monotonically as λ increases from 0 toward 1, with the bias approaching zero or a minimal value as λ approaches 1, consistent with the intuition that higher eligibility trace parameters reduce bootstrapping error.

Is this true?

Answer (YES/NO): YES